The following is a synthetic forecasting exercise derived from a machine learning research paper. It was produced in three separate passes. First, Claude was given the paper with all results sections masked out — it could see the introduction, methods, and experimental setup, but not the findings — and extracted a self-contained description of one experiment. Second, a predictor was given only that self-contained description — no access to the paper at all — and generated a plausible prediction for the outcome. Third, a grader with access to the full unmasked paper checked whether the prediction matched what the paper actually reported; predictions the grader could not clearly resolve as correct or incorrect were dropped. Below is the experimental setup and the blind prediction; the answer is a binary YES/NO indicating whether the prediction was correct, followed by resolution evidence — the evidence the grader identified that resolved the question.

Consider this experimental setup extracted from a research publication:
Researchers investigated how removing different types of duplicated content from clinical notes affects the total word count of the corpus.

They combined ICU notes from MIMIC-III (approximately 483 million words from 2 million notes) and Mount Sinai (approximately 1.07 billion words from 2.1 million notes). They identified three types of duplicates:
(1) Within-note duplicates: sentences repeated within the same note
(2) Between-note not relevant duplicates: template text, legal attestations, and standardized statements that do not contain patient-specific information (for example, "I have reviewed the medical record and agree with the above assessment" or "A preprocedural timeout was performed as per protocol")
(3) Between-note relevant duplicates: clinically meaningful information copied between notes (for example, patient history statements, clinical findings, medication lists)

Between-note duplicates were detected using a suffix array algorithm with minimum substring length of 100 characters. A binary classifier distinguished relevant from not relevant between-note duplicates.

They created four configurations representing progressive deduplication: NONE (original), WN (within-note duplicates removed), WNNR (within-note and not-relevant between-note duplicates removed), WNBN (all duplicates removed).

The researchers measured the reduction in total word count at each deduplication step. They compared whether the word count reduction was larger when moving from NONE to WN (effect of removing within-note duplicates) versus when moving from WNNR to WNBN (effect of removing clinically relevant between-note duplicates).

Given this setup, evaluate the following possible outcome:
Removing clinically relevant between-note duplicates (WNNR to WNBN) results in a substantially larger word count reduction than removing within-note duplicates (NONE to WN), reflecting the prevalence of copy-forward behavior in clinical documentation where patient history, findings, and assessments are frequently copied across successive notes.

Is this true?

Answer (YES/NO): YES